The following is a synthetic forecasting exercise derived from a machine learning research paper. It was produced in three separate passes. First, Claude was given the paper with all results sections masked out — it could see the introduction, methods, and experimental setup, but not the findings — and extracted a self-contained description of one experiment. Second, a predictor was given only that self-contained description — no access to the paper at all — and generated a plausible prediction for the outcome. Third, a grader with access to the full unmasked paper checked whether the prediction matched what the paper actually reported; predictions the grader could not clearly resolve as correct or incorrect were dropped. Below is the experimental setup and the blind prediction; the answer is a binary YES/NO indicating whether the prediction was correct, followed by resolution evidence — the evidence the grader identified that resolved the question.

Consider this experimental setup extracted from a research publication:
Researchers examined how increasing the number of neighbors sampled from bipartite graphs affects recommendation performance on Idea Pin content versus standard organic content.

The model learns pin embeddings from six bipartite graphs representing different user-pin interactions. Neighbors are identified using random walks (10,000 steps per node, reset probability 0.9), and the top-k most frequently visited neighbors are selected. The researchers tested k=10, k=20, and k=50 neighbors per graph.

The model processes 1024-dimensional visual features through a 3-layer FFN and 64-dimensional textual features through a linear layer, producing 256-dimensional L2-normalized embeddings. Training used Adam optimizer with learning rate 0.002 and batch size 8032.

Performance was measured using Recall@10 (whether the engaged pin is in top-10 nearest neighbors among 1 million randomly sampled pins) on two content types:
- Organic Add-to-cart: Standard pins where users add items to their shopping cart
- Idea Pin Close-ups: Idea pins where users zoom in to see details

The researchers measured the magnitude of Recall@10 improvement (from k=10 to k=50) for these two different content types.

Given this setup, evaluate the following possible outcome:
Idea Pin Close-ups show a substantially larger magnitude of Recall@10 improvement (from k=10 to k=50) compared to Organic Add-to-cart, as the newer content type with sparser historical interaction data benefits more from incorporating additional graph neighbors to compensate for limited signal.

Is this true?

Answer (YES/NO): NO